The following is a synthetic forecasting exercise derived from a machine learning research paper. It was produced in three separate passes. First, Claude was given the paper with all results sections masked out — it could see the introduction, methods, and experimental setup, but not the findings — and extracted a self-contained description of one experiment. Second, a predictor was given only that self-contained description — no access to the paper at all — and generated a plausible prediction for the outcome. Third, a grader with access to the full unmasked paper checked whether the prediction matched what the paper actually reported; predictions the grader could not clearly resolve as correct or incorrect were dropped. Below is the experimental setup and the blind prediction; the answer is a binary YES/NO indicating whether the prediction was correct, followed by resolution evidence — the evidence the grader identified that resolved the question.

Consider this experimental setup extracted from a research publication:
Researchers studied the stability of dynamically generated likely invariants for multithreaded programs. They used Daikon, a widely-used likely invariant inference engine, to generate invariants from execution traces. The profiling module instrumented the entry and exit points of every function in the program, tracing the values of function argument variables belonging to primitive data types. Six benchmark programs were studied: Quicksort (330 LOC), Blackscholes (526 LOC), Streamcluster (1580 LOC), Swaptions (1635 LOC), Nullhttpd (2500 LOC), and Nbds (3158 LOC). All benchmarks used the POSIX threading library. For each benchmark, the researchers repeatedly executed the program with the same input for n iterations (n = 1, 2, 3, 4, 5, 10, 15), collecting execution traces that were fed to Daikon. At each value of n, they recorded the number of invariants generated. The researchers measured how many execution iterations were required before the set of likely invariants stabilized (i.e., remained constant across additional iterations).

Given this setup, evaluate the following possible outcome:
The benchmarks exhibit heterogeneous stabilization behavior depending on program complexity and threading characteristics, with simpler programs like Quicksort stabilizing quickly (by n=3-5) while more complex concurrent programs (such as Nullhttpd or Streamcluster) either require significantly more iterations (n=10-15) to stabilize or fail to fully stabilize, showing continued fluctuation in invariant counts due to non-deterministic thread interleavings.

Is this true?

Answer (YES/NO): NO